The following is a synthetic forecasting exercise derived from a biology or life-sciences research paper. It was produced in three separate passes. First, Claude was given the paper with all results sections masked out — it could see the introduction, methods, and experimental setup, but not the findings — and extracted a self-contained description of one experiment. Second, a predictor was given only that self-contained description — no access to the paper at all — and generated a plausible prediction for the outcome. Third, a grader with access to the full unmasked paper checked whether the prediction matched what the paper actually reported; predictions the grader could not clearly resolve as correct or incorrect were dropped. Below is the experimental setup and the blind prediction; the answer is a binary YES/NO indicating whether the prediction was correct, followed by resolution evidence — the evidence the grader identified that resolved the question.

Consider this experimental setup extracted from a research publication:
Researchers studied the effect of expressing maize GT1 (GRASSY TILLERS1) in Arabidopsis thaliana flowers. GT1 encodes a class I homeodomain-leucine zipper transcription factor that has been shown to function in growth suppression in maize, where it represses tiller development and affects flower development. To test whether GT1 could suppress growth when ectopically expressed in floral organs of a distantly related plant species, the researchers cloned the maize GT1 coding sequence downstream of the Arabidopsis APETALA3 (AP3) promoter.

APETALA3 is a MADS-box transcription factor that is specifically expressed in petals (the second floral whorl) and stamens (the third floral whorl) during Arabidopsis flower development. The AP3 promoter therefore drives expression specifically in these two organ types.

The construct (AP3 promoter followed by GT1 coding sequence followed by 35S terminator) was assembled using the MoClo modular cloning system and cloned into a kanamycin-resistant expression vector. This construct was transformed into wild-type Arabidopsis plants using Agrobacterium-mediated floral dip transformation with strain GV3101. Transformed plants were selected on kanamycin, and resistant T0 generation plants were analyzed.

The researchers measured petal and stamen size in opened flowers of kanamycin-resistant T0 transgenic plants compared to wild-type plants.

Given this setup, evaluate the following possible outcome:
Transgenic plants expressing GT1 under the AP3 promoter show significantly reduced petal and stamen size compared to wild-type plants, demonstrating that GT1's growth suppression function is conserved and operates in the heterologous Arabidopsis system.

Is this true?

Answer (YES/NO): YES